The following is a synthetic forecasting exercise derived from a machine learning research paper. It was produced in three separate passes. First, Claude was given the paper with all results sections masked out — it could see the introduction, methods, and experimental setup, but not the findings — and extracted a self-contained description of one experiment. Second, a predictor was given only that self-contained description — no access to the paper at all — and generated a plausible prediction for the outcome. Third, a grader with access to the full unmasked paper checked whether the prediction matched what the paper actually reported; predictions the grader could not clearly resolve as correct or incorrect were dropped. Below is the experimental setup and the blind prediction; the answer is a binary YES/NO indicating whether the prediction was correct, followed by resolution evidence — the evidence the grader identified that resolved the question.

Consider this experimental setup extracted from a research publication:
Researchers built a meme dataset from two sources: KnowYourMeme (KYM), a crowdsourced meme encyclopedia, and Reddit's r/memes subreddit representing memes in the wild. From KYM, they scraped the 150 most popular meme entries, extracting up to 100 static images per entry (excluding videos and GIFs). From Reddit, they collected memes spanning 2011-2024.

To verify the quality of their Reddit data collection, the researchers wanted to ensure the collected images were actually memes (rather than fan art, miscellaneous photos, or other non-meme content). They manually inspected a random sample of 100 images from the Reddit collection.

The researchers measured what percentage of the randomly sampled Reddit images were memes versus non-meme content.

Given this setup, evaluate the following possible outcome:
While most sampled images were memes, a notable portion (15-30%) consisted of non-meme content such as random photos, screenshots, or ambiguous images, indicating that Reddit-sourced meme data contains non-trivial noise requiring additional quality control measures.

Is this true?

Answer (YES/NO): NO